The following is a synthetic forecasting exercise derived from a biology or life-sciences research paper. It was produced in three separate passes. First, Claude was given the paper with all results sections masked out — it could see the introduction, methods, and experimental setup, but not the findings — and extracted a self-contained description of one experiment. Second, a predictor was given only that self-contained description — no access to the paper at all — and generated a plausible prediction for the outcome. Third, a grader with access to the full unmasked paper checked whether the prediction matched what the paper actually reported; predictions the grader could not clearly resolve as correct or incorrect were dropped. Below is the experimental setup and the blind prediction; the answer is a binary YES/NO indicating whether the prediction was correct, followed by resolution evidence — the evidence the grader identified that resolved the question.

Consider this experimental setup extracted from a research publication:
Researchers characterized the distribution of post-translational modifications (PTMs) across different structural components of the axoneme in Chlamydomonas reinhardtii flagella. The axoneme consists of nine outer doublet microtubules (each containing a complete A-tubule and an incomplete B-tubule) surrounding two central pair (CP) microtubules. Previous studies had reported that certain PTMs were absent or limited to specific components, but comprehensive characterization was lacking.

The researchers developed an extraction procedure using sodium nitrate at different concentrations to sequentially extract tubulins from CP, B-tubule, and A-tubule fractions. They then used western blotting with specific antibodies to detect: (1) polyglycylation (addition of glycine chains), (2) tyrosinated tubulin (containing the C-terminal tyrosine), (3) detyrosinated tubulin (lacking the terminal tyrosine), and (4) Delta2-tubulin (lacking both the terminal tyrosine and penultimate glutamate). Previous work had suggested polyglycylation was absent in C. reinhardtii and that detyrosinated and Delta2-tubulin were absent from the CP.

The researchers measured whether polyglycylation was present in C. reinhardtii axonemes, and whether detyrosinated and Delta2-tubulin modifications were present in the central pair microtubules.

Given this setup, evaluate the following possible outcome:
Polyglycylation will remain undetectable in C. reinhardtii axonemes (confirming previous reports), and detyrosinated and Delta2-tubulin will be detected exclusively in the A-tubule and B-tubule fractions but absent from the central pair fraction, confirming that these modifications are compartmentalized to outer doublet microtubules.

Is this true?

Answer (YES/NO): NO